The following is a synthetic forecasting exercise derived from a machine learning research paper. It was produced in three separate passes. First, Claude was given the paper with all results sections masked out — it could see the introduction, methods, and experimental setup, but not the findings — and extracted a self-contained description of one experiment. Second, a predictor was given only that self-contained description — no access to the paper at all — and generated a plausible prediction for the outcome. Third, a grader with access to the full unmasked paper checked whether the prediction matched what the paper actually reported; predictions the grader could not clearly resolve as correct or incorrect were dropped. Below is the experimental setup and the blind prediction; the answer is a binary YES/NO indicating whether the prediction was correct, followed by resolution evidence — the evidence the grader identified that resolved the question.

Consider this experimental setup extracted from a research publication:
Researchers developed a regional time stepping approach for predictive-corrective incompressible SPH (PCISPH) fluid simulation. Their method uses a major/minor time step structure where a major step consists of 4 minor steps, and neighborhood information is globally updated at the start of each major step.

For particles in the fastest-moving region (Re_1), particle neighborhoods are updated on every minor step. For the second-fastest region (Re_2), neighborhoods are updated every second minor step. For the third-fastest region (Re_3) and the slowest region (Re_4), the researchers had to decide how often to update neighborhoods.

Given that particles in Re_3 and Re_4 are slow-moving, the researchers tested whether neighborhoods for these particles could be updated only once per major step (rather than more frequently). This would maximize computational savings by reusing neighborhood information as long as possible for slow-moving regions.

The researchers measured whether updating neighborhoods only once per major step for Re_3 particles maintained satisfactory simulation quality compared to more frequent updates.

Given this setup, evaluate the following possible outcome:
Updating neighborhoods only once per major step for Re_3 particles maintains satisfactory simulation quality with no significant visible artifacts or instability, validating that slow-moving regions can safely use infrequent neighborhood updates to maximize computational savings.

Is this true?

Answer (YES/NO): YES